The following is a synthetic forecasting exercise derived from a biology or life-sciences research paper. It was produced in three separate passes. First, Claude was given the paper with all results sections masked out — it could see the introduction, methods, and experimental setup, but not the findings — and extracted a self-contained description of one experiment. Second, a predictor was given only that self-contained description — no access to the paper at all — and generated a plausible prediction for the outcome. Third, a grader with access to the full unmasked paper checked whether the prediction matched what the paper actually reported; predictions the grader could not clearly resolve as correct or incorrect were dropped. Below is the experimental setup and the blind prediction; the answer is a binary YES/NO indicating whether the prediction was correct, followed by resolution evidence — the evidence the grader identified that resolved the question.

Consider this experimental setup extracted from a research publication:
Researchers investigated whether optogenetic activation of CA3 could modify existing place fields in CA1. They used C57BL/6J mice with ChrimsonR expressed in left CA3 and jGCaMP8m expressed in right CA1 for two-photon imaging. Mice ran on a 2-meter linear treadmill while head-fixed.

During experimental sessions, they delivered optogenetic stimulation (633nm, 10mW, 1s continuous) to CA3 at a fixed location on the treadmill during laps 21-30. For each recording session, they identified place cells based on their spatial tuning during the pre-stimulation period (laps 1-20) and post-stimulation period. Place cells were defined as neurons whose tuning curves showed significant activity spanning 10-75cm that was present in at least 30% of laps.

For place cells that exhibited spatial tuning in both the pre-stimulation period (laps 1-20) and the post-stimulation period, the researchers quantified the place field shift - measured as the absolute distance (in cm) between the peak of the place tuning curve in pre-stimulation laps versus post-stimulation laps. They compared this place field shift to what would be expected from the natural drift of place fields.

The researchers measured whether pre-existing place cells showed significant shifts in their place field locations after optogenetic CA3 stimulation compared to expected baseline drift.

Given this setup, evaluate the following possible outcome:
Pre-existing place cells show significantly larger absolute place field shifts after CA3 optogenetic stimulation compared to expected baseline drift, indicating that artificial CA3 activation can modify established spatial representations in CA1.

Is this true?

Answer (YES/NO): YES